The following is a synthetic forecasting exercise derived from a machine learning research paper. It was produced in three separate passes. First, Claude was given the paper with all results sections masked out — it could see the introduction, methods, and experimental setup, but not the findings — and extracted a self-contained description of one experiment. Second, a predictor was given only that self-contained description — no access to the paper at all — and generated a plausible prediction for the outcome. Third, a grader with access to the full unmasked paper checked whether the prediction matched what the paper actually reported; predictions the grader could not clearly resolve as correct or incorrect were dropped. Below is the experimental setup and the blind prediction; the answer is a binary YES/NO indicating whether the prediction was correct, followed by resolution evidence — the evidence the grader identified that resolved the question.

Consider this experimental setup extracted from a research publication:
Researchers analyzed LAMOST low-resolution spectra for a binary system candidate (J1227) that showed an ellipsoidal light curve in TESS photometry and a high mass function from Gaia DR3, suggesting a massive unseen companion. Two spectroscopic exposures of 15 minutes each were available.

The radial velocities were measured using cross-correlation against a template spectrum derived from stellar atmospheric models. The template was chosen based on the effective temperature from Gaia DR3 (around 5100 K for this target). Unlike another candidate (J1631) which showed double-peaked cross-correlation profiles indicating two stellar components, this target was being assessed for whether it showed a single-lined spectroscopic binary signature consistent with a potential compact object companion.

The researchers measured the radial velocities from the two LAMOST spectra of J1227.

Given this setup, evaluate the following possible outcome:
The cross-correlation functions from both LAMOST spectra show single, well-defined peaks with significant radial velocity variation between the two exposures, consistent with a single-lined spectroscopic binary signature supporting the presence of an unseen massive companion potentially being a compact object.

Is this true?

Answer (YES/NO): NO